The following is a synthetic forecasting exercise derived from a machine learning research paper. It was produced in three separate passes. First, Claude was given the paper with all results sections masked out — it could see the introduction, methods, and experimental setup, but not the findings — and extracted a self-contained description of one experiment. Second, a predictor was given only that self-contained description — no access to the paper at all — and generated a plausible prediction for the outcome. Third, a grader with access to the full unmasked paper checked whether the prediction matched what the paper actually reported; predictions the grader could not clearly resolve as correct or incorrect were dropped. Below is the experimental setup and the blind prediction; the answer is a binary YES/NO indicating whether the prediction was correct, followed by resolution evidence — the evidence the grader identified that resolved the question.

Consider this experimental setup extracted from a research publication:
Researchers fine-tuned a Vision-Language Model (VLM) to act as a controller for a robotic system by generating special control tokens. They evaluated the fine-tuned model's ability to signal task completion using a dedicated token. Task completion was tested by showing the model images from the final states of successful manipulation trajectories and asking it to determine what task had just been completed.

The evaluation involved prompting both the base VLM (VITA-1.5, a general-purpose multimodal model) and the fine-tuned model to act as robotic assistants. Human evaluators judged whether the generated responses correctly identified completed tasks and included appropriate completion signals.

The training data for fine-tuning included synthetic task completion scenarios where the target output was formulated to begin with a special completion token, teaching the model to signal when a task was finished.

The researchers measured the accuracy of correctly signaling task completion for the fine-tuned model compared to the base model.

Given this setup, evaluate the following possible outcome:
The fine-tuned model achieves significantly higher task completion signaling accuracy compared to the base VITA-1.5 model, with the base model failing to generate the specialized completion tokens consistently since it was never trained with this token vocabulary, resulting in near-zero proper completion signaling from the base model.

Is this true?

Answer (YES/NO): NO